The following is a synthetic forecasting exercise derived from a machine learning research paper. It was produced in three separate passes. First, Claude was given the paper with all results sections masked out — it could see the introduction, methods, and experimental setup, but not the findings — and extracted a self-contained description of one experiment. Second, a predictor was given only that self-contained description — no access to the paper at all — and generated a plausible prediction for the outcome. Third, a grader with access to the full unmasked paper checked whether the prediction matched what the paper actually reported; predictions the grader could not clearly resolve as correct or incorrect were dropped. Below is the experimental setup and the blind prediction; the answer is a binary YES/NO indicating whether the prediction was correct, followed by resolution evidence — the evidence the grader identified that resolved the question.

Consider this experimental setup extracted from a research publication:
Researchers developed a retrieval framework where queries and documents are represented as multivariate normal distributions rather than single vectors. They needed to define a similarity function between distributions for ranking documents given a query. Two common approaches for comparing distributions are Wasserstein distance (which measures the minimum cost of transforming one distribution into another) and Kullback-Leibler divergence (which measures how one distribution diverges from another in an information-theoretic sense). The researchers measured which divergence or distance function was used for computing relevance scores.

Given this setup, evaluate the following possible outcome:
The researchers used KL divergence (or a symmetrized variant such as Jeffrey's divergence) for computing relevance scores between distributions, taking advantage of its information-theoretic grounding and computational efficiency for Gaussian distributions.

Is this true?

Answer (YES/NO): YES